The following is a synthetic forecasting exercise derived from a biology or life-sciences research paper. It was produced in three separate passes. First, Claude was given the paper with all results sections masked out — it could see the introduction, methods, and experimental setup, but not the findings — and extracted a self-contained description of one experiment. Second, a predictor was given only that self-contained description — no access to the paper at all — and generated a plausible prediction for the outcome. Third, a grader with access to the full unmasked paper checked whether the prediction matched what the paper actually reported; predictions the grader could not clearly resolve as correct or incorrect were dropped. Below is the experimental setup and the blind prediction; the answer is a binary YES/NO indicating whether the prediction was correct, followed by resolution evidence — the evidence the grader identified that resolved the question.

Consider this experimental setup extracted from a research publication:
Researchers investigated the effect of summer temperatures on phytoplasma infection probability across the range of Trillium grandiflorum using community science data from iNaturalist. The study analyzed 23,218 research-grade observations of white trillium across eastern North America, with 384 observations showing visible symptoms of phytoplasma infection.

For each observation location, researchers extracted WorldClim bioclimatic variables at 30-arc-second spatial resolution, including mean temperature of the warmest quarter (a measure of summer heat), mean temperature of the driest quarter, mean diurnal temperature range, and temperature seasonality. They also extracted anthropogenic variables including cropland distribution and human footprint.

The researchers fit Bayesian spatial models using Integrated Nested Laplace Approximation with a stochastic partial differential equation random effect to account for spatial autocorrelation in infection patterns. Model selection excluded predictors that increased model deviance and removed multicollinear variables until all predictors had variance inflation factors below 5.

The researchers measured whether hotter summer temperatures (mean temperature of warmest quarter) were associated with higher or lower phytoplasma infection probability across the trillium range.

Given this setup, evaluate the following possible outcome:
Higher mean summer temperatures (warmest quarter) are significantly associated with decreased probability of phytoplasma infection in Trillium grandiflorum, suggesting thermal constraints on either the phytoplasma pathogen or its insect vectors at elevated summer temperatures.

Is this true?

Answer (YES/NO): YES